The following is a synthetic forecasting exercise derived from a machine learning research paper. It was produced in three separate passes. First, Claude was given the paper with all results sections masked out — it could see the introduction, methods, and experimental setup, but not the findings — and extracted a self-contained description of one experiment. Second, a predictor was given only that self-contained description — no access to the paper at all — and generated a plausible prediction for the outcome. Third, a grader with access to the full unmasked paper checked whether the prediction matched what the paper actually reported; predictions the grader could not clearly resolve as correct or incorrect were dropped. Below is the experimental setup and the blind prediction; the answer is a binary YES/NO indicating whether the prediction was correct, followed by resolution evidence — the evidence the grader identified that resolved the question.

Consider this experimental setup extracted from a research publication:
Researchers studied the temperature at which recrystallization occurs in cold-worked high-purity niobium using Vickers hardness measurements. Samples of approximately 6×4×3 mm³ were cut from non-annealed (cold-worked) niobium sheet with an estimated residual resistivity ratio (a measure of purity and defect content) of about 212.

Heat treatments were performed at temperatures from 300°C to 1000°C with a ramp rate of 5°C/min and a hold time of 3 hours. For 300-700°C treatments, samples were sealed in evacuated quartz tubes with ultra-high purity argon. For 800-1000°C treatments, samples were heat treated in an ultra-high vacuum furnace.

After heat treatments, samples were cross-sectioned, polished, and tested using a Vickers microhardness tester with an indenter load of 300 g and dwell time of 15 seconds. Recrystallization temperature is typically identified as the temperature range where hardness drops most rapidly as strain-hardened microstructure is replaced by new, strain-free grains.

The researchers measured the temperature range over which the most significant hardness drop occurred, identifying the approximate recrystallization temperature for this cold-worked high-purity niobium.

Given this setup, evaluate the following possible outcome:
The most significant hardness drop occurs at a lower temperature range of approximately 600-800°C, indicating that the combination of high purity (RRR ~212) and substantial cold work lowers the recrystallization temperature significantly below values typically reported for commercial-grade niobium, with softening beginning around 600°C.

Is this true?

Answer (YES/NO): NO